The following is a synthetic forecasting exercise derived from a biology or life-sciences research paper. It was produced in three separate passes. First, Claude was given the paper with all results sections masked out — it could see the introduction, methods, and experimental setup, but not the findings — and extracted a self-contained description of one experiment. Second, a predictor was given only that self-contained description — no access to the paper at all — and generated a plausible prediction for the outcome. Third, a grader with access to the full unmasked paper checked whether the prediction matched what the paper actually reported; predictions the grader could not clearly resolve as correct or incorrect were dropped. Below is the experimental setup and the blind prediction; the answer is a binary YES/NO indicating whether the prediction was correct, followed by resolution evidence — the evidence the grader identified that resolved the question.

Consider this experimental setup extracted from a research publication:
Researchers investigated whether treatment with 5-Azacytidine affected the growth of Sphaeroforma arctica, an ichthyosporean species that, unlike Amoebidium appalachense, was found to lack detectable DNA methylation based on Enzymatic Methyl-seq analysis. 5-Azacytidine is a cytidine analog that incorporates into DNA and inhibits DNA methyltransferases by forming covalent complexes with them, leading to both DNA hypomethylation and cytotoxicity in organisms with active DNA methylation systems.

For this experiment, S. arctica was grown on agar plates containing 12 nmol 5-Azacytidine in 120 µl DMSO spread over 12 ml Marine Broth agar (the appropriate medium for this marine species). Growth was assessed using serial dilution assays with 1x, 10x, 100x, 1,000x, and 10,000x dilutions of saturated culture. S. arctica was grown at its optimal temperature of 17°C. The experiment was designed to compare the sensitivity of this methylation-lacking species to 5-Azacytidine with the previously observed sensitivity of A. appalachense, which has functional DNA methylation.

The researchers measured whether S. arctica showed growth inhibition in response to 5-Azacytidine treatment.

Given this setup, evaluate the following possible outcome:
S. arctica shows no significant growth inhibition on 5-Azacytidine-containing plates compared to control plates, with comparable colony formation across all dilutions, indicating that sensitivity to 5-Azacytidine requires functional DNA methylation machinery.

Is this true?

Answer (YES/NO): NO